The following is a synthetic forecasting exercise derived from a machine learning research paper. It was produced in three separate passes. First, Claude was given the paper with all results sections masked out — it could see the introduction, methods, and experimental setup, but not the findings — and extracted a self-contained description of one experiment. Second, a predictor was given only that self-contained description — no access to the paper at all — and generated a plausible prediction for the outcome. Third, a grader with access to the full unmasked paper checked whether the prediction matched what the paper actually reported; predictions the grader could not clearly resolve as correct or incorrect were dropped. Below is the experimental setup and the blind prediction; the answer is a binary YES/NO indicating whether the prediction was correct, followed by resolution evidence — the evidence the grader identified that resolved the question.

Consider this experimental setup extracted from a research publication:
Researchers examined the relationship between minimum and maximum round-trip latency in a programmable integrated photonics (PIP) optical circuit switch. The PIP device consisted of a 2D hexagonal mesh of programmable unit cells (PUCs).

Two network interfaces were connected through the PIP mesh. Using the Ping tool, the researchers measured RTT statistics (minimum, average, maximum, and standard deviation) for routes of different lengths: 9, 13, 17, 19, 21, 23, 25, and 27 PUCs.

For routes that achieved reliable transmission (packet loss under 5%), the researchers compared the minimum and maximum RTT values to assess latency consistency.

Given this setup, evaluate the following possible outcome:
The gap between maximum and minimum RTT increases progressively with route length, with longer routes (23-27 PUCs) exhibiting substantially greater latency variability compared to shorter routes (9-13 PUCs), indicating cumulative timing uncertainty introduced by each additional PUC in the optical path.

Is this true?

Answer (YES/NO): NO